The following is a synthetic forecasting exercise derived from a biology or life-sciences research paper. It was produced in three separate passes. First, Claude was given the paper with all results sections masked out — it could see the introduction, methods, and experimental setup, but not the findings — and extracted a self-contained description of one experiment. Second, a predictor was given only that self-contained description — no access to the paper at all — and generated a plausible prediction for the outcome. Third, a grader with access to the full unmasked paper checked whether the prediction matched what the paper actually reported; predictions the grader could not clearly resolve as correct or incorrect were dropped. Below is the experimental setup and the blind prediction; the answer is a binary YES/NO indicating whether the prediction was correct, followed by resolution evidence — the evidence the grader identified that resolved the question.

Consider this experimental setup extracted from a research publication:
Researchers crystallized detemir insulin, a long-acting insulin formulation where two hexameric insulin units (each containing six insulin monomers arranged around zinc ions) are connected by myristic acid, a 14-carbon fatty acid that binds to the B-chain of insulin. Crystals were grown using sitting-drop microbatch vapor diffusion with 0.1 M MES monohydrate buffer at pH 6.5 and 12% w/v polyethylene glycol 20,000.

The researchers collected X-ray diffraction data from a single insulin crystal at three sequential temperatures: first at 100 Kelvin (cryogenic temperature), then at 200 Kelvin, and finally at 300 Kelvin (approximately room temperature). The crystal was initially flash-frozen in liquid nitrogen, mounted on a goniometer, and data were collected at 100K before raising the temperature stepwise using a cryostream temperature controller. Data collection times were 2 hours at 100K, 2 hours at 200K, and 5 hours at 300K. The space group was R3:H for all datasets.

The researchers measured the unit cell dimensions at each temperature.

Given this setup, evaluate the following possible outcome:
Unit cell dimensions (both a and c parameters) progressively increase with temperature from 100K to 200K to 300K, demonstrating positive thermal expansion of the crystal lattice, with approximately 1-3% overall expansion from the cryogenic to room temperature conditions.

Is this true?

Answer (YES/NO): NO